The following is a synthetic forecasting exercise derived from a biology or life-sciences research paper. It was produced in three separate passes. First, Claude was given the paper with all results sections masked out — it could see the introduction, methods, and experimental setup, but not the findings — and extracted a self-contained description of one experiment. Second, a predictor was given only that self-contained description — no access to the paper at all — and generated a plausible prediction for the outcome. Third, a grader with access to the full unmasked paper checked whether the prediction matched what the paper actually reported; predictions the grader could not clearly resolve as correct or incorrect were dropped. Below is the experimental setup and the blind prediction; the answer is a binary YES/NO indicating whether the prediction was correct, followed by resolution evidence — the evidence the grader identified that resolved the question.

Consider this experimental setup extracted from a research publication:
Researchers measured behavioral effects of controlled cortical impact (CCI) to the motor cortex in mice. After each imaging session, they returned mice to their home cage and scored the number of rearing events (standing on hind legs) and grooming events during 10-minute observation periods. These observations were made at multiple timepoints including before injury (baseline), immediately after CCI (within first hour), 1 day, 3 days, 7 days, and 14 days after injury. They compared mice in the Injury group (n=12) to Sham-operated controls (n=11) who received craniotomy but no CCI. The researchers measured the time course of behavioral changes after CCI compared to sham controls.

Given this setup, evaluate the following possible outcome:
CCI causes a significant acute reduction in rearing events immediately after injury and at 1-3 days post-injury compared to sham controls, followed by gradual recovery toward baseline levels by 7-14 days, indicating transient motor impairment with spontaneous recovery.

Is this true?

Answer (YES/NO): NO